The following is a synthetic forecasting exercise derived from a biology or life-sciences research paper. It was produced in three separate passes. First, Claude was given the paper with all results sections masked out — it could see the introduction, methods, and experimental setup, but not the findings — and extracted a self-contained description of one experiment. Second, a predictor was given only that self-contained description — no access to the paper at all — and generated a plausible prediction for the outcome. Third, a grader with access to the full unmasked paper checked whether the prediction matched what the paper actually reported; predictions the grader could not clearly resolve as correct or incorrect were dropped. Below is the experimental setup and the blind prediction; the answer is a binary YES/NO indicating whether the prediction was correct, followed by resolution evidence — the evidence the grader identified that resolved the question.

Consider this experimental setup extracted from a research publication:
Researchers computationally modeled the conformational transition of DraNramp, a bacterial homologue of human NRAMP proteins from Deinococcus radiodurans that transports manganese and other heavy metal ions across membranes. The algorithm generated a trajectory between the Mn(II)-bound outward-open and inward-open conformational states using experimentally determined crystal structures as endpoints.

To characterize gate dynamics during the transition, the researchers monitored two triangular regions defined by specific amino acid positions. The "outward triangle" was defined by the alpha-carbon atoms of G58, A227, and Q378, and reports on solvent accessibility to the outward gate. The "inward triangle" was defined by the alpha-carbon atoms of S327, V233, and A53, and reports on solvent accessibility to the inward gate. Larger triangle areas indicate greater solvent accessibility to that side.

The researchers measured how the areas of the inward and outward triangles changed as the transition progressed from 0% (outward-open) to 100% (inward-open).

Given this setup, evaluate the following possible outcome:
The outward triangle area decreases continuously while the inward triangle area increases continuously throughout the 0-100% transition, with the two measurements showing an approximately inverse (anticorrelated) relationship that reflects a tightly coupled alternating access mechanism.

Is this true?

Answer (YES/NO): NO